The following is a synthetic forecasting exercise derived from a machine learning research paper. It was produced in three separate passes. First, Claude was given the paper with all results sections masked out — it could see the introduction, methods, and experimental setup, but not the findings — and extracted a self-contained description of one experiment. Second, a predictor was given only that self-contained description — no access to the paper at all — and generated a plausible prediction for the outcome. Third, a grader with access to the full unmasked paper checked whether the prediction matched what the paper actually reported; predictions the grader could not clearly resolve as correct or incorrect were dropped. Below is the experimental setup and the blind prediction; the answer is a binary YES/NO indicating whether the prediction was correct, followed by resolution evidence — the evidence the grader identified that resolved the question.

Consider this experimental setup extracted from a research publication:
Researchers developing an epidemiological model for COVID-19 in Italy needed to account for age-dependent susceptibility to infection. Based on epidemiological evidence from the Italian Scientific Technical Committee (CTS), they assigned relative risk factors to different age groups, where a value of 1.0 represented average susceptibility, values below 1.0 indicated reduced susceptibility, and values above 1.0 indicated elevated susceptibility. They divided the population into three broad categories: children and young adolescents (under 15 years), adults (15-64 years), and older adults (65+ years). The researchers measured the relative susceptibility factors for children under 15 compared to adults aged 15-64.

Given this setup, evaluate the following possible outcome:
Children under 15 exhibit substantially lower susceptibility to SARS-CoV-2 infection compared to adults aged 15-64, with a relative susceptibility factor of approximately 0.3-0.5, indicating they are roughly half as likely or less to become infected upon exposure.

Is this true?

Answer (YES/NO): YES